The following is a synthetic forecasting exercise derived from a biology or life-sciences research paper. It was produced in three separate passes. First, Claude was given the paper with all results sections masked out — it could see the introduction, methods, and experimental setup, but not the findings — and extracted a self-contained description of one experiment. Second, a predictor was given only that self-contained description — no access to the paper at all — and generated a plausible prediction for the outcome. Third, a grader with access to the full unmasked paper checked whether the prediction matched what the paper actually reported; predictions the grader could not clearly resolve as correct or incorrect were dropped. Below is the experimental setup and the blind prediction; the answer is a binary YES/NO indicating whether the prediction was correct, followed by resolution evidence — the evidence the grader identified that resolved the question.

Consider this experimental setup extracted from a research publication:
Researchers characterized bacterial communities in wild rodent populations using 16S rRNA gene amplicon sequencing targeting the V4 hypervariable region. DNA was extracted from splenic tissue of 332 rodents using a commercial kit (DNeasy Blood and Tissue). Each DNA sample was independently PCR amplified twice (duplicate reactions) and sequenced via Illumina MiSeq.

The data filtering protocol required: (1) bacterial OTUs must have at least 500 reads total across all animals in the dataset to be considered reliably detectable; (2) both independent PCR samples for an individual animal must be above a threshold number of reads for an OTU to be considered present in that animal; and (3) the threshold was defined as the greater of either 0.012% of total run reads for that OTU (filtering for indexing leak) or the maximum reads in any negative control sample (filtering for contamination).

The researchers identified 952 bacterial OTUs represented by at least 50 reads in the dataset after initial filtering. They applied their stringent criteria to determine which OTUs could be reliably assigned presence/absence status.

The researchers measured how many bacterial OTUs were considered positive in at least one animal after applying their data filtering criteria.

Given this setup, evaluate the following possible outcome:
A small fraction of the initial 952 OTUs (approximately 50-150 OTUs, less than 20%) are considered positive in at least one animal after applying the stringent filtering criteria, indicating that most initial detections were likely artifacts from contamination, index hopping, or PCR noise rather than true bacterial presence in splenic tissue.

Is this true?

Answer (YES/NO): NO